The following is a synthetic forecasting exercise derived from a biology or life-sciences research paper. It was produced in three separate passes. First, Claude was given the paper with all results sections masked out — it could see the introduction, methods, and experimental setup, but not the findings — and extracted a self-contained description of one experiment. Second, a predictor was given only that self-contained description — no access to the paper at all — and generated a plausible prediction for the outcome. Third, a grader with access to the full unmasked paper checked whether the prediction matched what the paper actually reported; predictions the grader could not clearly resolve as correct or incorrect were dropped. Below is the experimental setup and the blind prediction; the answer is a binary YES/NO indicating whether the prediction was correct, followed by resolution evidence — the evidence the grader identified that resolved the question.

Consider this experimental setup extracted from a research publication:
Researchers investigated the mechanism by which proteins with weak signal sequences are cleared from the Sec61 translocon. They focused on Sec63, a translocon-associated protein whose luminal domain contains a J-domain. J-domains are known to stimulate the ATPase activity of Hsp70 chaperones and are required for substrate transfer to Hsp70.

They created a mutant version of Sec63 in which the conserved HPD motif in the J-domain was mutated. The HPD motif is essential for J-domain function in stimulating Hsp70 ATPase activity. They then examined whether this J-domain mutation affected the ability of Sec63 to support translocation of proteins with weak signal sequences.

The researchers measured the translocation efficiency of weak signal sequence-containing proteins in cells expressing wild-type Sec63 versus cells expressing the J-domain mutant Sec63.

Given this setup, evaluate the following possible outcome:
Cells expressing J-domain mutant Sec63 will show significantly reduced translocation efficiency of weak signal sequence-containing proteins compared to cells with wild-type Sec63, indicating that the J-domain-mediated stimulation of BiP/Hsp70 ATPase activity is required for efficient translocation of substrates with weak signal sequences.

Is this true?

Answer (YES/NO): YES